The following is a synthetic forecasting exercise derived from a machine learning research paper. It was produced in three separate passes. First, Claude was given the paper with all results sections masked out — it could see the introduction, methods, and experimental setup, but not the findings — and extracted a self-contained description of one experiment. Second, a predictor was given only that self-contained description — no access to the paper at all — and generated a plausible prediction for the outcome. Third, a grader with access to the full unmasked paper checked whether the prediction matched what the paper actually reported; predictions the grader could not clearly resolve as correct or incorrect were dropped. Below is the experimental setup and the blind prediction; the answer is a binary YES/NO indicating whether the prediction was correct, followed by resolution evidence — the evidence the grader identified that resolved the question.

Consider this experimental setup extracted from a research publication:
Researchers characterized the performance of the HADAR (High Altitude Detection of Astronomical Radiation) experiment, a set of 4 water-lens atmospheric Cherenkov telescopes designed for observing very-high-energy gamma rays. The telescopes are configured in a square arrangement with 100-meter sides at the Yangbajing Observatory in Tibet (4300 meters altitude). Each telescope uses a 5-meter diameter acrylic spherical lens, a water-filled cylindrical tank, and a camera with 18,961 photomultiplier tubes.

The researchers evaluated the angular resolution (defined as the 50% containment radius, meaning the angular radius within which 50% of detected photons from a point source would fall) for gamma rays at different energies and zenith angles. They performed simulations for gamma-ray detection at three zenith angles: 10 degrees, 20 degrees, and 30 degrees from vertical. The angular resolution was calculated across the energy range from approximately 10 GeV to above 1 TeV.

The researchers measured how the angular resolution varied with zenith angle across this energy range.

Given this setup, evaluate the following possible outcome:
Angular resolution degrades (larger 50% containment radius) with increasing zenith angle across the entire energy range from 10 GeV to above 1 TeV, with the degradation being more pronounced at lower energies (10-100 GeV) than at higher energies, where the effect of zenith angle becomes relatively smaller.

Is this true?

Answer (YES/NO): NO